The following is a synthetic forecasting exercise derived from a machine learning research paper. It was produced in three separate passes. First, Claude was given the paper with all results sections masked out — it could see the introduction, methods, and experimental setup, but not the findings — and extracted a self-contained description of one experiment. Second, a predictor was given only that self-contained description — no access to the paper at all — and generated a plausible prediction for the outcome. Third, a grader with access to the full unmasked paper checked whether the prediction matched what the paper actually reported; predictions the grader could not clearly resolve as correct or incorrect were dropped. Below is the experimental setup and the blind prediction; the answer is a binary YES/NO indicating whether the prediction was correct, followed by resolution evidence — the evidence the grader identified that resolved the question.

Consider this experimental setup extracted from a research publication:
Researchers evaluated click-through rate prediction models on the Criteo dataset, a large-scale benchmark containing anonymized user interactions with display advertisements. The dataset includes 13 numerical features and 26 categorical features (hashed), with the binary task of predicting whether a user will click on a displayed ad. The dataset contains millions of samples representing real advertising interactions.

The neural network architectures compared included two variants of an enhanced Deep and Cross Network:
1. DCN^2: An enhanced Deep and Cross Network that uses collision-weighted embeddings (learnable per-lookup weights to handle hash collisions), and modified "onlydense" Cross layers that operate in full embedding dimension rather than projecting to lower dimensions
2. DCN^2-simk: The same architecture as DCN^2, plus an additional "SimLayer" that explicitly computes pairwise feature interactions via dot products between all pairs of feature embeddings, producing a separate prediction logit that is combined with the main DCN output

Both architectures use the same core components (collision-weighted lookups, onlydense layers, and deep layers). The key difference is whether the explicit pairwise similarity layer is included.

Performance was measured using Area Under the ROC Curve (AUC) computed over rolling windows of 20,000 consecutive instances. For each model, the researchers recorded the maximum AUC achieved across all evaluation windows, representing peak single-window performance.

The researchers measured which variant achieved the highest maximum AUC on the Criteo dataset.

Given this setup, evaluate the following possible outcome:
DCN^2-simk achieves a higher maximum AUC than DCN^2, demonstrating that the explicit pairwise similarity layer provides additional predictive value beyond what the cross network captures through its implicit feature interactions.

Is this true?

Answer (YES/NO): YES